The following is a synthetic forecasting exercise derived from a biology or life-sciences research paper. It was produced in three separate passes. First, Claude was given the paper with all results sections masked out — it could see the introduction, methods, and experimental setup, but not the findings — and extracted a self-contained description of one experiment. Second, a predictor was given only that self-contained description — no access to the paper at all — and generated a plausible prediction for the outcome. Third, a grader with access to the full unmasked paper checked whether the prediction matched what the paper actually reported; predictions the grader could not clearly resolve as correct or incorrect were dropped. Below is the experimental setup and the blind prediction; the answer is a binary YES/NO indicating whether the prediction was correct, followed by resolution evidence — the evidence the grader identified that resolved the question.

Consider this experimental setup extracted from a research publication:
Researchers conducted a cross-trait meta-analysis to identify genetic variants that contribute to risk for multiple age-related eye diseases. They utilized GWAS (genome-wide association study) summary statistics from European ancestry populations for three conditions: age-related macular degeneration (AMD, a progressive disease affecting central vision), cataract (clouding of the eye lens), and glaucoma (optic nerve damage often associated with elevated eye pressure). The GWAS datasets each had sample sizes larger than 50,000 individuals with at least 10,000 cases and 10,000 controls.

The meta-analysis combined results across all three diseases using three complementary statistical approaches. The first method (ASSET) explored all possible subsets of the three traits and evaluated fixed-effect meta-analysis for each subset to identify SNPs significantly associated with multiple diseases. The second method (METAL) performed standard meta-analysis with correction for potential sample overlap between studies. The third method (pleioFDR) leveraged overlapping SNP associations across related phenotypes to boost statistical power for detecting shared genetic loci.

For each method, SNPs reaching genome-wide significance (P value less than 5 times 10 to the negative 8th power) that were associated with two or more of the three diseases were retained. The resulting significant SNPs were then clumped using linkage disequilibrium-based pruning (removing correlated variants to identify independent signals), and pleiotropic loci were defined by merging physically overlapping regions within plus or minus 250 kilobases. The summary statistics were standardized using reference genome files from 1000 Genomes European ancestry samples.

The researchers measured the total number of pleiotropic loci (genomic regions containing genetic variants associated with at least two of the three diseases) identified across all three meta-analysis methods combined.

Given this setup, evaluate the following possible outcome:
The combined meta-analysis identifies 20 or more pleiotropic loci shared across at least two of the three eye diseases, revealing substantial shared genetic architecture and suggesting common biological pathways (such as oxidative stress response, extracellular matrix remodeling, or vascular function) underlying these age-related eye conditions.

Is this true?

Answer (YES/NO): NO